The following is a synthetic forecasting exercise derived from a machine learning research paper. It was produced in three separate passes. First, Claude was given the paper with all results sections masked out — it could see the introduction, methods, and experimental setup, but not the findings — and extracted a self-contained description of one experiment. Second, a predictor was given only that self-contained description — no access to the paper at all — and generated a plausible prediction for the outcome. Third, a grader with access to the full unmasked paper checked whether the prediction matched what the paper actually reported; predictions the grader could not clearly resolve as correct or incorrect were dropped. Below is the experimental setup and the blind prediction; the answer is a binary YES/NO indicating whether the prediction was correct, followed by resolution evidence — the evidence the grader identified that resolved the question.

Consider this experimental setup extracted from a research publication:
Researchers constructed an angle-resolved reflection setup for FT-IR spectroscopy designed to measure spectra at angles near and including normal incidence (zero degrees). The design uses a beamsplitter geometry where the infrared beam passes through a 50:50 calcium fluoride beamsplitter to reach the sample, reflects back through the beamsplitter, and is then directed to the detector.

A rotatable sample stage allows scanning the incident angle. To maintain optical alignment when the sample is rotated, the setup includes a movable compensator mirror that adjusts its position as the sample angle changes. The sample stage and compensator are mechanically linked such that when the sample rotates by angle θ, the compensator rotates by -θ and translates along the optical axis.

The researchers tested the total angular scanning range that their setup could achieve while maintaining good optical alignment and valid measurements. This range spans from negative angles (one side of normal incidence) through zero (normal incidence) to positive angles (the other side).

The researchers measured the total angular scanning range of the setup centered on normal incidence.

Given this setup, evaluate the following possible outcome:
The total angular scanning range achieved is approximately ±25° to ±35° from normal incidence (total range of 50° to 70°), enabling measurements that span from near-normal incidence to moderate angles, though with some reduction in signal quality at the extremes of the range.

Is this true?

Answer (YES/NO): NO